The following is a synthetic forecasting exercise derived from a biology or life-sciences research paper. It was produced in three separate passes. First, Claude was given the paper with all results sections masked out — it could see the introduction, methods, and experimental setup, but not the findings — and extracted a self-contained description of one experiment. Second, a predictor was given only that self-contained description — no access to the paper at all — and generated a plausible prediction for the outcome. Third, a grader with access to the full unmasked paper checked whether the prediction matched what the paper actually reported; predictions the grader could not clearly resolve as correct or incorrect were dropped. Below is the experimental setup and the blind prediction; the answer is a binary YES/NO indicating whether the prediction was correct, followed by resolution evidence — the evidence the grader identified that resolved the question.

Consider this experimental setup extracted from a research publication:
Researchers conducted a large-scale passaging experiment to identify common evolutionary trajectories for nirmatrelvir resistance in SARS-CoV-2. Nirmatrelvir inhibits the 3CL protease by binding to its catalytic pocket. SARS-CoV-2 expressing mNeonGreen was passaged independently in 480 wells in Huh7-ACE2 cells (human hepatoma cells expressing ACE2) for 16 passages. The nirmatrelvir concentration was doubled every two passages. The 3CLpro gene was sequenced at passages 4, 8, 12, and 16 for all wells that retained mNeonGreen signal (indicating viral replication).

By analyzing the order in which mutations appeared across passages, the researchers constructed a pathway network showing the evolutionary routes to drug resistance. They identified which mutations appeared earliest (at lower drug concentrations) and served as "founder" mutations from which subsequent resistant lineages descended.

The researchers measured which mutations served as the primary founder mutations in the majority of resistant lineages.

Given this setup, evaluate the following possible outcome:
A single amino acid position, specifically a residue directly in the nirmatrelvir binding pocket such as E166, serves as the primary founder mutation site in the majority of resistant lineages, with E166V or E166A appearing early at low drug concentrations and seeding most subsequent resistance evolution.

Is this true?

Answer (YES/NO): NO